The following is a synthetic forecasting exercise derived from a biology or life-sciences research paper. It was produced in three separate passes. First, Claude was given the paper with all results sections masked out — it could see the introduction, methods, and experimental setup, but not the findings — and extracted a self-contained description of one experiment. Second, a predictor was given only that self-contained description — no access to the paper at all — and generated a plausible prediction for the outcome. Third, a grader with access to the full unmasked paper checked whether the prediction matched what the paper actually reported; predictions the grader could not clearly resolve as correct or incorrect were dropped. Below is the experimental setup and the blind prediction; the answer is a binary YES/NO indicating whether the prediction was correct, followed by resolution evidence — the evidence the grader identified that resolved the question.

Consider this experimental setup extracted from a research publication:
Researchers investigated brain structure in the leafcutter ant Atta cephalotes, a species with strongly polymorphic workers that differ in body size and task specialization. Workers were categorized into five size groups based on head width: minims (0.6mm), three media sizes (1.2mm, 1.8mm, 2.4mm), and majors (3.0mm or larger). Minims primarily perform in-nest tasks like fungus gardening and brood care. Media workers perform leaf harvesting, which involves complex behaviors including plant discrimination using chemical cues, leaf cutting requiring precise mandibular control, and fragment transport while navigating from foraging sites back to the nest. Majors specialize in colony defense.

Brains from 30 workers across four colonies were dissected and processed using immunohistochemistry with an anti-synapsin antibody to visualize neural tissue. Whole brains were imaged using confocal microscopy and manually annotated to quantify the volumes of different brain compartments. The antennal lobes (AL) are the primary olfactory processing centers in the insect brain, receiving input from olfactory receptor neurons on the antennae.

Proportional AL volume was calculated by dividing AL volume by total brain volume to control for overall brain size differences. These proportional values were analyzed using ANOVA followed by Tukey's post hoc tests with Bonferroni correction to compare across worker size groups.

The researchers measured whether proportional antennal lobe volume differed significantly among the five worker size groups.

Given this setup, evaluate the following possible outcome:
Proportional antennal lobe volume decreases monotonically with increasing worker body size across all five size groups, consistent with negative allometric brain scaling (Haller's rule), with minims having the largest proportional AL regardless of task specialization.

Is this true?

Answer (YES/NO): NO